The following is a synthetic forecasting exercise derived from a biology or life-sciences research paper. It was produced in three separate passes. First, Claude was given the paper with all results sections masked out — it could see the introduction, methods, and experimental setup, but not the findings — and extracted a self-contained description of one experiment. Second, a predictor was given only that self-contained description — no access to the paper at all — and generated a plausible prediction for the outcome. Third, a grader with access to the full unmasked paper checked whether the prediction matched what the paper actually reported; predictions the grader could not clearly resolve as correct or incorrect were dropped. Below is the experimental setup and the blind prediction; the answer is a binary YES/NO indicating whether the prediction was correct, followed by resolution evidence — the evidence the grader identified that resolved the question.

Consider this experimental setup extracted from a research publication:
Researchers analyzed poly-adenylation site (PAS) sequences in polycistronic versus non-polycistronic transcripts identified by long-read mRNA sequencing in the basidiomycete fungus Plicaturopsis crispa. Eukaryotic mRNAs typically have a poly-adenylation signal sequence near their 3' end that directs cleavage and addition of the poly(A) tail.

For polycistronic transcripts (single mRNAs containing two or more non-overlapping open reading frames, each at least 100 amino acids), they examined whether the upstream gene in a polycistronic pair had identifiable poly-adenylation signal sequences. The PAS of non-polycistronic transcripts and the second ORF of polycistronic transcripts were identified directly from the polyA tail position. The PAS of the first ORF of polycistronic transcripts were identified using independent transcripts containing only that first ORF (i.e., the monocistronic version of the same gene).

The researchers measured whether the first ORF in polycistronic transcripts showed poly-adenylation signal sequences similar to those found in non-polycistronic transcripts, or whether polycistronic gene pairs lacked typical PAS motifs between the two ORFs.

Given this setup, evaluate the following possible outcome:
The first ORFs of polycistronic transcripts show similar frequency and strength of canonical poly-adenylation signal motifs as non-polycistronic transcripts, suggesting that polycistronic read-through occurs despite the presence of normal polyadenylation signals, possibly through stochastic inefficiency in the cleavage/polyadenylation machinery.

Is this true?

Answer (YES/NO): NO